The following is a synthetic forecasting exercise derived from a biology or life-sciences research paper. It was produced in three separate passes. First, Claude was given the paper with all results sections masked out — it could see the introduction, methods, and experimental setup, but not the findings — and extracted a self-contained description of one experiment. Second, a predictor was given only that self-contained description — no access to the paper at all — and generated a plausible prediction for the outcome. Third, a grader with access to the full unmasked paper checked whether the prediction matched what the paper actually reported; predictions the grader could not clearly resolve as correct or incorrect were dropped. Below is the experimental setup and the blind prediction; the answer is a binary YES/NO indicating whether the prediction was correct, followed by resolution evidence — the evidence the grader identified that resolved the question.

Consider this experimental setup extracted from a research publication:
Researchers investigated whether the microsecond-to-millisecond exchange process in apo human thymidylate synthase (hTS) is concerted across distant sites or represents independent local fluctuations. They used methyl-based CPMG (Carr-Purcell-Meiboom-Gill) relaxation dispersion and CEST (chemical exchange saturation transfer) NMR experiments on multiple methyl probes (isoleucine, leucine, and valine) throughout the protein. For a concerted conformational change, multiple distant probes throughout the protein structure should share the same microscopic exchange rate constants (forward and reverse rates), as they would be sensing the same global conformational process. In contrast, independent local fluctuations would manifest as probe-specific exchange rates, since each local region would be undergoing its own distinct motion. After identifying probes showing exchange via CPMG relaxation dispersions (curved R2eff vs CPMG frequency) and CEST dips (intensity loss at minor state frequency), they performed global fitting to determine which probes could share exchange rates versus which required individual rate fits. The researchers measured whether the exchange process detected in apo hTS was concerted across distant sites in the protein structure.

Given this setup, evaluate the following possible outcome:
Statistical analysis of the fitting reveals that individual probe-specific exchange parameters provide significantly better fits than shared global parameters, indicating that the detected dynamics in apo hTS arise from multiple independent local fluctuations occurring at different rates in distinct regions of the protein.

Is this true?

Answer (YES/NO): NO